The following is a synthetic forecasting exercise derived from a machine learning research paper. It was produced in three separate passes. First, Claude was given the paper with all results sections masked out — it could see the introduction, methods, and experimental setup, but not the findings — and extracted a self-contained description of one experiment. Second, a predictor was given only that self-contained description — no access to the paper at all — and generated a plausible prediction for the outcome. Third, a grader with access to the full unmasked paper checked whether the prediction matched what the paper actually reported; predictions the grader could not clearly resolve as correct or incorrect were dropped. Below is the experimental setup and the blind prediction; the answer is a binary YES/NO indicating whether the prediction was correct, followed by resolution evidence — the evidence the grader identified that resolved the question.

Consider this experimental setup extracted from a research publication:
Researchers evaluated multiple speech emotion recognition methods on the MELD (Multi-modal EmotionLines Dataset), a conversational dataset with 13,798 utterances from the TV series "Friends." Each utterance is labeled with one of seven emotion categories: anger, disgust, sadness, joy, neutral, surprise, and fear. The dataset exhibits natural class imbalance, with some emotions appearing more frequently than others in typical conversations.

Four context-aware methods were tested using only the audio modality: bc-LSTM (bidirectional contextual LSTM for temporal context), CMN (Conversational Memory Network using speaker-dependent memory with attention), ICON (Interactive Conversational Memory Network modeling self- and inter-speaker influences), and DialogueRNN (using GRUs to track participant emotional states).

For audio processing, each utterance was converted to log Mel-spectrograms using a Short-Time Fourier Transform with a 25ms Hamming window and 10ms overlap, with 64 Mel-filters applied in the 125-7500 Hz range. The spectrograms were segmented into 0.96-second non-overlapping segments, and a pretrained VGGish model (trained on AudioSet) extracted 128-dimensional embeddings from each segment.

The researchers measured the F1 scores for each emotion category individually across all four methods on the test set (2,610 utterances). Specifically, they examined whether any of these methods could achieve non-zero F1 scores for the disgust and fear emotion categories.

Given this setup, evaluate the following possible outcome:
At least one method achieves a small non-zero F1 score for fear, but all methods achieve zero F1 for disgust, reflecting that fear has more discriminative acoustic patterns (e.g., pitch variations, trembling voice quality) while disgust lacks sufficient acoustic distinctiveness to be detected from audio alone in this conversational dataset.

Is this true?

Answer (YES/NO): NO